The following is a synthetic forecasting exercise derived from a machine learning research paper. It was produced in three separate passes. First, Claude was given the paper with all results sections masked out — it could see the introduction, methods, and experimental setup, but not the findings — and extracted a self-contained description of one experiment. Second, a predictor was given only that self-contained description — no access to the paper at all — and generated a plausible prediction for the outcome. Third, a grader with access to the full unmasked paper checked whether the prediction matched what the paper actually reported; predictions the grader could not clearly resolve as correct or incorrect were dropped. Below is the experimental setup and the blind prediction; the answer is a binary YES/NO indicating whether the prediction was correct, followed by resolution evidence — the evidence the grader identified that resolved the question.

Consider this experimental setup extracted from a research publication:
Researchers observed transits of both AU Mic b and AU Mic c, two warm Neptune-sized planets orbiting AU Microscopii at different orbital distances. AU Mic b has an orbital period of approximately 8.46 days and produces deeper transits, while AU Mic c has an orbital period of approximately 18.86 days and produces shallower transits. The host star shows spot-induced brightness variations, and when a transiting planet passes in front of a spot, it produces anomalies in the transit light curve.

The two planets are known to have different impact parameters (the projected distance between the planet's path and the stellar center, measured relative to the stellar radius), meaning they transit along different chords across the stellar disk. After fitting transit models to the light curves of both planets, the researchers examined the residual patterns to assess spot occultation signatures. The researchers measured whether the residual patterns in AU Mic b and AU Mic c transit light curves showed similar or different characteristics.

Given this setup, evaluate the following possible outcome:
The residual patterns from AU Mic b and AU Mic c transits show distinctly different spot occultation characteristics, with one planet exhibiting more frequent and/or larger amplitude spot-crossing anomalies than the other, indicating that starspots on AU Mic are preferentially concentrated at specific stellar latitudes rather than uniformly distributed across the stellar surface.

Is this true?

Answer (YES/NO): NO